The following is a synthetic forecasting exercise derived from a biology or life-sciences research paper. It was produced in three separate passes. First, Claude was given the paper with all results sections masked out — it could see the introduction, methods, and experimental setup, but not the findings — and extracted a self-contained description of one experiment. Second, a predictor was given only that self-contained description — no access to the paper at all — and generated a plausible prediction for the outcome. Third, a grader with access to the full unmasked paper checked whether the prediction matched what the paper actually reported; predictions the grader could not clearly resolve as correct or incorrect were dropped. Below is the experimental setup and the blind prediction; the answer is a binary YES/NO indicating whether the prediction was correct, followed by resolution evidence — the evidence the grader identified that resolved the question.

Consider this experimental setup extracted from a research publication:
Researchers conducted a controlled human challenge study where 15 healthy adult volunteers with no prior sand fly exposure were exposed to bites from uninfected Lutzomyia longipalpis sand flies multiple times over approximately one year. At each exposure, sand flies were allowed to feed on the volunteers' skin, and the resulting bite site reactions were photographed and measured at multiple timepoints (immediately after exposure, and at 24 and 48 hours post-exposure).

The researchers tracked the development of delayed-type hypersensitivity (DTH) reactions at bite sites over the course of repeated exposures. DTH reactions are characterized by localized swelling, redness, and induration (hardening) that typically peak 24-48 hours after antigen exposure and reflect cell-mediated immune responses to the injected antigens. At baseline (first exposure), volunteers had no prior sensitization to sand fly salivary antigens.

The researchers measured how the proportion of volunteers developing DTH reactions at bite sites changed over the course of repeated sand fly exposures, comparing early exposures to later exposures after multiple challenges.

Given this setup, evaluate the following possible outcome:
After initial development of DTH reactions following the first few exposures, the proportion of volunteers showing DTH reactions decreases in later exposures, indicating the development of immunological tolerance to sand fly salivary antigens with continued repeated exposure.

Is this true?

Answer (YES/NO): NO